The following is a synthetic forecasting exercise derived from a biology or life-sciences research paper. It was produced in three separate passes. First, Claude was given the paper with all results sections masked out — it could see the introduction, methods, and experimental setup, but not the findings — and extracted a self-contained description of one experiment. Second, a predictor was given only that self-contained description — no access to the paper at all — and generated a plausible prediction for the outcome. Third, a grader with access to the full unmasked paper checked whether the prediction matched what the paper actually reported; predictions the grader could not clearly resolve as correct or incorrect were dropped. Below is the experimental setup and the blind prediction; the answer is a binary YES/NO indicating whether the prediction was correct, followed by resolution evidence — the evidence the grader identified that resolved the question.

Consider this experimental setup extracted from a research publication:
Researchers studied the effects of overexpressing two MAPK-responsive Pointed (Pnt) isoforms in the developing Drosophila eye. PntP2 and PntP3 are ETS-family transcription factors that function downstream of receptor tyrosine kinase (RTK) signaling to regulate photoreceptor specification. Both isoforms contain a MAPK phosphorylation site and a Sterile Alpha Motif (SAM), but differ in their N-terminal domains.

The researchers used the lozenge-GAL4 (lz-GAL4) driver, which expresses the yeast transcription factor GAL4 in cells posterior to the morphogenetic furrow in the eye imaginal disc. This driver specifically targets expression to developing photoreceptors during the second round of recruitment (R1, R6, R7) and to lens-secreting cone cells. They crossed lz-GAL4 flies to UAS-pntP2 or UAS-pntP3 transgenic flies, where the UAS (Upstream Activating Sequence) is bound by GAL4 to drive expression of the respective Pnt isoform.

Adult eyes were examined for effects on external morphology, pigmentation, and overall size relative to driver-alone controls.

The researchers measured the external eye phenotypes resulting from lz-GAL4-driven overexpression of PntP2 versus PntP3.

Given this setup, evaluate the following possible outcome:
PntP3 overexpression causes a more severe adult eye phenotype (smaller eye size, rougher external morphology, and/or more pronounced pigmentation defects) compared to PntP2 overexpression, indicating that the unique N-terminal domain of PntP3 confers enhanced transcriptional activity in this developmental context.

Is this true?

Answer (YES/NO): YES